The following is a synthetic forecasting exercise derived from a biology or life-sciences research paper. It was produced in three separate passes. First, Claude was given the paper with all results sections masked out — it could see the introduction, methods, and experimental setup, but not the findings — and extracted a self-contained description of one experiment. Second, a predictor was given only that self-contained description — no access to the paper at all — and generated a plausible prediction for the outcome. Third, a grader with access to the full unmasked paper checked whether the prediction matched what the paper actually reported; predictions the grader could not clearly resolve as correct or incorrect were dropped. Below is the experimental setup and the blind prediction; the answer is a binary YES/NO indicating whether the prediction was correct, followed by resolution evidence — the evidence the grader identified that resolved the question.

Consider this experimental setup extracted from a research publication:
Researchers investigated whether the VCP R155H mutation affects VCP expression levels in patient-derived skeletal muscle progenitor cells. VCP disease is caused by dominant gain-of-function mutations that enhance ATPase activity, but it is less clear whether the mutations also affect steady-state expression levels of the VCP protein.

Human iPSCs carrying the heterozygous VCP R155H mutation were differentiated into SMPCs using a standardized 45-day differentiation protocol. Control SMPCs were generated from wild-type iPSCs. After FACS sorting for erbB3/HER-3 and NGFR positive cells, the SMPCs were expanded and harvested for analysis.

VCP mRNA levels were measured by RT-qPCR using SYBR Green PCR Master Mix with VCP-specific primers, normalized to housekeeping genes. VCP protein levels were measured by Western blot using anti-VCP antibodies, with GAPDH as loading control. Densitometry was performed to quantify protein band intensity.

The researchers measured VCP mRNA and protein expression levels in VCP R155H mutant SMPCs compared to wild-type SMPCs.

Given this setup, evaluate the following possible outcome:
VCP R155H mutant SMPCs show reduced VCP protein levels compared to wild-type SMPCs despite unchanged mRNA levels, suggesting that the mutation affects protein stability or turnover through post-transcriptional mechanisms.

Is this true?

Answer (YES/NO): NO